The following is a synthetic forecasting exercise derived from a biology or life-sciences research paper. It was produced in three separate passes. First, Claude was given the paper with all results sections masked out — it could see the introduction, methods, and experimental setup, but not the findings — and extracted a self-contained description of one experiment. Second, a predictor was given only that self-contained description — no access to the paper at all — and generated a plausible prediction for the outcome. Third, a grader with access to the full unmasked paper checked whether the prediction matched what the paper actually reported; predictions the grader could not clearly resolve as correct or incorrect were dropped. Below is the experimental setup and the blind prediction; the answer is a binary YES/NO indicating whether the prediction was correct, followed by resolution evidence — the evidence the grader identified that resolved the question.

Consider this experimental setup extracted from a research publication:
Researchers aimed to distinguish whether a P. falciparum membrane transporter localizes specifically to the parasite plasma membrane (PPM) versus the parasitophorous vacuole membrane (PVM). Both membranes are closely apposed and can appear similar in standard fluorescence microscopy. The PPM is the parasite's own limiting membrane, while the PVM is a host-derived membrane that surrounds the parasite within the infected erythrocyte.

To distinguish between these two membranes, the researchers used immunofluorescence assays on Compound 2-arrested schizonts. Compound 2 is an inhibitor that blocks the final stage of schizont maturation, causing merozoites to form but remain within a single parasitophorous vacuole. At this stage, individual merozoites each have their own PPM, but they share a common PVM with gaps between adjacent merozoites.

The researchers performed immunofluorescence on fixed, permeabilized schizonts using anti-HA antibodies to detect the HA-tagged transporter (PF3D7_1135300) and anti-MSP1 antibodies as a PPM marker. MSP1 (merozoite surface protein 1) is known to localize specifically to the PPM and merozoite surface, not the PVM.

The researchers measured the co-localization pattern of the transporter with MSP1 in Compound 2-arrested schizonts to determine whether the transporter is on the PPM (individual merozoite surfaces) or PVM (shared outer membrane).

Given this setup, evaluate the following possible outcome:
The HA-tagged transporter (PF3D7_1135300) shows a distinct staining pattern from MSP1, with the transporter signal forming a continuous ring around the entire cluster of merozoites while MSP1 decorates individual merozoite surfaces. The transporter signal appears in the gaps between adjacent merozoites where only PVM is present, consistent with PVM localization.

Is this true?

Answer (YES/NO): NO